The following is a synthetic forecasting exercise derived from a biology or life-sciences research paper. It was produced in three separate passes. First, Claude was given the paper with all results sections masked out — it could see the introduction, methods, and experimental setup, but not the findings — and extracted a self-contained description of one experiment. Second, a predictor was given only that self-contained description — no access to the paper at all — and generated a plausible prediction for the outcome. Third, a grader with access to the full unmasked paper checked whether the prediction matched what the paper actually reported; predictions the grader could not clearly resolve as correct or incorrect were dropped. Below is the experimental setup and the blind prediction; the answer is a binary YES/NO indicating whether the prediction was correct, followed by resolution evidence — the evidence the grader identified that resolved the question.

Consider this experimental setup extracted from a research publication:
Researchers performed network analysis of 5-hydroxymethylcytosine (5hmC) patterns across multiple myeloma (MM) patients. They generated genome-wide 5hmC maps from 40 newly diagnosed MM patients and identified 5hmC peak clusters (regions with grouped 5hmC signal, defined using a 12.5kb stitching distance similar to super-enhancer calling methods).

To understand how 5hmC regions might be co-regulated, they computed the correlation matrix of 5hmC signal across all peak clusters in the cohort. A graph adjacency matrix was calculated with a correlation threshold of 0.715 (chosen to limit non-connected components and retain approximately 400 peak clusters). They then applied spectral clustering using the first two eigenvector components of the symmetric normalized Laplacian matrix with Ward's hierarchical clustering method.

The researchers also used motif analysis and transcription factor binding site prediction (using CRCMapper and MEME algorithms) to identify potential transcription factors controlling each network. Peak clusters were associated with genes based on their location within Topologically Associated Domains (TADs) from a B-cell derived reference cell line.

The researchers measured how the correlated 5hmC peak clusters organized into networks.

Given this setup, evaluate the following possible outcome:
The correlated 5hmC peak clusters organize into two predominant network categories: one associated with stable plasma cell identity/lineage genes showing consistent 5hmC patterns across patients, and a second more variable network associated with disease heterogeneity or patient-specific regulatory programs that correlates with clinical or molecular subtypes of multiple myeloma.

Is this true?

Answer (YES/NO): NO